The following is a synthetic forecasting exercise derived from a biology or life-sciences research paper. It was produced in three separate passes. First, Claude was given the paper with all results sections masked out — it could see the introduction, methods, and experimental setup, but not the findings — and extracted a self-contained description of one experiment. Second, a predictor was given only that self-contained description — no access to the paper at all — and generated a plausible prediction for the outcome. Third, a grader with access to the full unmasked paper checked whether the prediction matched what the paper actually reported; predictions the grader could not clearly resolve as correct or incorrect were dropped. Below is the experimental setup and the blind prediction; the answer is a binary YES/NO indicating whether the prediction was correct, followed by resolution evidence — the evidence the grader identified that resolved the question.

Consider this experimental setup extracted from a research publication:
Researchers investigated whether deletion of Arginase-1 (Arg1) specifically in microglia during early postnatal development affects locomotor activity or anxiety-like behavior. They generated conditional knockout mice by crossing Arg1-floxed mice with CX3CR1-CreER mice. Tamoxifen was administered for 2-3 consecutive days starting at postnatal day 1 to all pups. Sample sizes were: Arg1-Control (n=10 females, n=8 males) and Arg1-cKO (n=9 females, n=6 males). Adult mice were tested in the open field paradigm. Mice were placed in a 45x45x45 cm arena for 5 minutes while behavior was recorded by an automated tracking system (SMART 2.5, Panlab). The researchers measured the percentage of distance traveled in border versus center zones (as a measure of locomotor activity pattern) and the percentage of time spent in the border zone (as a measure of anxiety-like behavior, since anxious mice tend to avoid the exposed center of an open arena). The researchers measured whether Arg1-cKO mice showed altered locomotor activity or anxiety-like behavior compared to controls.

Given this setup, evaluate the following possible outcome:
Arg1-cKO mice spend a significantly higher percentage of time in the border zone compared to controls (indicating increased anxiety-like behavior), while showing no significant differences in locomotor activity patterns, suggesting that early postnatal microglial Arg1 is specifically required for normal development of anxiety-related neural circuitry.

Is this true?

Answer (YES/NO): NO